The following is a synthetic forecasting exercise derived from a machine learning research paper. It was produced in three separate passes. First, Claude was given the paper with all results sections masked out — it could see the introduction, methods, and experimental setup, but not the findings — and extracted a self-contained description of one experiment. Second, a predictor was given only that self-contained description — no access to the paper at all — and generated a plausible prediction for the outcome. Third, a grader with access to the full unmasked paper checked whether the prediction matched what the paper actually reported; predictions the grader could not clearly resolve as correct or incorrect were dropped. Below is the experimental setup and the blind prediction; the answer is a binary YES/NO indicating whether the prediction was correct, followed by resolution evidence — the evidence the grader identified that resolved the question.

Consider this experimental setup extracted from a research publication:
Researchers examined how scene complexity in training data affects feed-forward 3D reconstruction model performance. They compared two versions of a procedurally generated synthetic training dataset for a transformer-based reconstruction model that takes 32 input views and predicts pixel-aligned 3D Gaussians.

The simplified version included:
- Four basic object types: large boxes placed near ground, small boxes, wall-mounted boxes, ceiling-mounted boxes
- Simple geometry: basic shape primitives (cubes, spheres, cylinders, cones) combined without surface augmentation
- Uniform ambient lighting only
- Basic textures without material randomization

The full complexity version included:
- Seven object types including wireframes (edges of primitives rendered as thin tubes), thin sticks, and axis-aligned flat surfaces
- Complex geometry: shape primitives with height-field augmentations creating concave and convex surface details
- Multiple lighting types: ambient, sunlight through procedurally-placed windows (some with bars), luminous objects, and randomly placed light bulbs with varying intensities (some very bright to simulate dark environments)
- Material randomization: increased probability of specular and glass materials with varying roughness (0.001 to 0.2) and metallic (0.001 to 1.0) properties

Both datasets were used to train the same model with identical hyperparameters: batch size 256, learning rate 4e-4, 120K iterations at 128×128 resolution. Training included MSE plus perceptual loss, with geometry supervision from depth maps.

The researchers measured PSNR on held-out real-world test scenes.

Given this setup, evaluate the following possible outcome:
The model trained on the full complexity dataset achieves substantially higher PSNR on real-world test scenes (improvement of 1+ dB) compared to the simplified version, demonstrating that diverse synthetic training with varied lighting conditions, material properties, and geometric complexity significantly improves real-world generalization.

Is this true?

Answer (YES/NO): YES